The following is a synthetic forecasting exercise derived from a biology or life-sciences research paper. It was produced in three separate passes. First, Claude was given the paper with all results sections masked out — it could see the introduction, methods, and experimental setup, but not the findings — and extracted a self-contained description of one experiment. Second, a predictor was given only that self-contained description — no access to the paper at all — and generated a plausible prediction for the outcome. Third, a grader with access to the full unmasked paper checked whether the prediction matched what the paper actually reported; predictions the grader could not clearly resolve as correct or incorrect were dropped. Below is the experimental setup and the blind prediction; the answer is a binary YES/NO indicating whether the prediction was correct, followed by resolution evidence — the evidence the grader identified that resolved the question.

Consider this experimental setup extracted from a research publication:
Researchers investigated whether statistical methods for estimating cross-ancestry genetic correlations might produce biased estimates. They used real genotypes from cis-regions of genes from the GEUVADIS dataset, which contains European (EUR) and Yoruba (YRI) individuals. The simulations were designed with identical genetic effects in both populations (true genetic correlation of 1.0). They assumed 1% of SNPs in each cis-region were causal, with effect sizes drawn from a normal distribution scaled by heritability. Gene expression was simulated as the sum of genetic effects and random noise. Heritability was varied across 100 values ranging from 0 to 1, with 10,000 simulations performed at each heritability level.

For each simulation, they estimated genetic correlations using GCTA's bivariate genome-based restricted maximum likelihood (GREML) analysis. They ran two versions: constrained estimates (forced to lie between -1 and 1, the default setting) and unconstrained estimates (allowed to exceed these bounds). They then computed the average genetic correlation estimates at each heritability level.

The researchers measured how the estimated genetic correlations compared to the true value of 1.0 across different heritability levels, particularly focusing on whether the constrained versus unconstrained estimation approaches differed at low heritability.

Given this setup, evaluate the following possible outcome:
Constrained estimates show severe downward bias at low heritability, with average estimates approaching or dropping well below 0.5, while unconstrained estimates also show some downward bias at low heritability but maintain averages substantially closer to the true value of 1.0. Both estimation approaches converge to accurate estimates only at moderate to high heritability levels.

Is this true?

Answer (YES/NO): NO